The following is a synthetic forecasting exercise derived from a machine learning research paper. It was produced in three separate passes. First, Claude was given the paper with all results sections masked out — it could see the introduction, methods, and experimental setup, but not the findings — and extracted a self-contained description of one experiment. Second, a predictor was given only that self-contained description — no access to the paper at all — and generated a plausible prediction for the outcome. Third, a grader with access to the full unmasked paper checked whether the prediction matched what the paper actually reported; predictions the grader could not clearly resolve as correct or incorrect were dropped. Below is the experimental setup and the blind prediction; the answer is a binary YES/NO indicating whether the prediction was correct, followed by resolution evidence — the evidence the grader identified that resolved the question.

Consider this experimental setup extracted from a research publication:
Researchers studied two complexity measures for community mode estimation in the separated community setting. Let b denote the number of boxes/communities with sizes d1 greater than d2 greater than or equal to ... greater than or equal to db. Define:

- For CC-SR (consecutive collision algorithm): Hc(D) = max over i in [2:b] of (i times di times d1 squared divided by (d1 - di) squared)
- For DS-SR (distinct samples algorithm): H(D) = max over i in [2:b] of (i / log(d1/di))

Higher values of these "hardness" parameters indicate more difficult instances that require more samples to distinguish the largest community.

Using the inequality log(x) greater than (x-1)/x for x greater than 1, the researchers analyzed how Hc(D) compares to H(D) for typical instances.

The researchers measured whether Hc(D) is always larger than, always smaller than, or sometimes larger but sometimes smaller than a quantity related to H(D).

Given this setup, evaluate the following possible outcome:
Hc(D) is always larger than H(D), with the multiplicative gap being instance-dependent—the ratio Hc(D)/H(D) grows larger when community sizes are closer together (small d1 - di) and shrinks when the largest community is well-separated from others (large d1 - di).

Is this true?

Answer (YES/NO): YES